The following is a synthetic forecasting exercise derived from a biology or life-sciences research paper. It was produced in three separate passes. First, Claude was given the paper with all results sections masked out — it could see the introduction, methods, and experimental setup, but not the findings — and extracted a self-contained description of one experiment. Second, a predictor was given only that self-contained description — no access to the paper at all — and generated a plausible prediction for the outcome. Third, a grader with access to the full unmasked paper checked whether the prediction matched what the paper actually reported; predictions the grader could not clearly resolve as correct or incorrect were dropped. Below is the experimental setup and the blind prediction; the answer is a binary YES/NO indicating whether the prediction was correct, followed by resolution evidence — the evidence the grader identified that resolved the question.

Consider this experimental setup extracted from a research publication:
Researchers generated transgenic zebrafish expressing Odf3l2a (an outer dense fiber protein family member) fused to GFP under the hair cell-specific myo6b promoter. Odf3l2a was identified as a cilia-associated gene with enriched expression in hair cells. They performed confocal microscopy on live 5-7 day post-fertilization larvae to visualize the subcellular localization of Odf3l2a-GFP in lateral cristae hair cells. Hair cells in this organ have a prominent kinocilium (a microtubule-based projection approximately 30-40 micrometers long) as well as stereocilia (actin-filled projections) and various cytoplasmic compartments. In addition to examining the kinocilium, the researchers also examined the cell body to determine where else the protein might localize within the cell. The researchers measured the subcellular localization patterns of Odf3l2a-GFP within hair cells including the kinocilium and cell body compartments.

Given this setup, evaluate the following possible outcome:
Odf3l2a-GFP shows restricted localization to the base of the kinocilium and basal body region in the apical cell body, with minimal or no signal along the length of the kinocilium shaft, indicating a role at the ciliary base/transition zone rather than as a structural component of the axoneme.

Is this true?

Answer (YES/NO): NO